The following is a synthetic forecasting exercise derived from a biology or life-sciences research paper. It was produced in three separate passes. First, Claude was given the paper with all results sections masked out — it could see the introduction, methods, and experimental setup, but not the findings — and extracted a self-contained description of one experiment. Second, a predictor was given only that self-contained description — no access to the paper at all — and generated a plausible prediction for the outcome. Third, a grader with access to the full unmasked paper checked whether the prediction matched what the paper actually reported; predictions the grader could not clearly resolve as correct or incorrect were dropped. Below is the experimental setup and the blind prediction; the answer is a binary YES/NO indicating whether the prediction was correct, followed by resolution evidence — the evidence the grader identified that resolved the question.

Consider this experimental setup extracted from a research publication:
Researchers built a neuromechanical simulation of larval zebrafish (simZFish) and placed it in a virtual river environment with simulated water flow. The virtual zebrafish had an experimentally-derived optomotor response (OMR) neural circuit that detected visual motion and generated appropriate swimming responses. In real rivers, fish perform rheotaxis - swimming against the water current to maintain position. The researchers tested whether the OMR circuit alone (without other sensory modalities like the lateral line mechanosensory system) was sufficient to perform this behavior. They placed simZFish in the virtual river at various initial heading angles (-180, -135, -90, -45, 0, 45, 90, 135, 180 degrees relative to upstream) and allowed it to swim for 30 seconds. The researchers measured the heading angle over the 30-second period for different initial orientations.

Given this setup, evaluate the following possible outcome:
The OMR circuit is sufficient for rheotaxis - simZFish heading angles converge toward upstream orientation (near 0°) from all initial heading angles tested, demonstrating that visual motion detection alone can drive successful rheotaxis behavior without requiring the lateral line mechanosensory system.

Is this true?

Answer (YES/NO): YES